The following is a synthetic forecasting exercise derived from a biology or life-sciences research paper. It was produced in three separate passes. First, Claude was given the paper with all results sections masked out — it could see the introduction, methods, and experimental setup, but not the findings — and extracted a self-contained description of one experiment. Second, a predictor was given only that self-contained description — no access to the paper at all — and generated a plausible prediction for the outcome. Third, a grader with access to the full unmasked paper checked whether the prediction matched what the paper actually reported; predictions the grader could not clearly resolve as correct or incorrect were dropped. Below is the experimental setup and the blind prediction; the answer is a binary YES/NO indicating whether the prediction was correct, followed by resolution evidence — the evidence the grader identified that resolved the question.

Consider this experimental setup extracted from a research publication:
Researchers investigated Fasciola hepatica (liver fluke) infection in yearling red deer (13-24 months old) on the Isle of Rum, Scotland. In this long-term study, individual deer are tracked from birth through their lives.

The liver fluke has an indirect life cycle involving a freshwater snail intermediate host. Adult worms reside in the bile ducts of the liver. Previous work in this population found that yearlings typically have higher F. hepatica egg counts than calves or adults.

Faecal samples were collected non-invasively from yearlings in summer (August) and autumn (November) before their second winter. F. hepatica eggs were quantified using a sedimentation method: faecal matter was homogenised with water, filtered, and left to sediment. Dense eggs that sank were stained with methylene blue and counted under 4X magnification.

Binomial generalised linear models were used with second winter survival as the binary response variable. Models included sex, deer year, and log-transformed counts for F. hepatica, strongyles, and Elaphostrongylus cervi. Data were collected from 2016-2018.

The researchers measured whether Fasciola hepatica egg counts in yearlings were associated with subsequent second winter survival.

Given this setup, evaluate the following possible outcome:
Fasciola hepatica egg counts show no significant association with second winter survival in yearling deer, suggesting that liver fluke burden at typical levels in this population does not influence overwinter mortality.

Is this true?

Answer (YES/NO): NO